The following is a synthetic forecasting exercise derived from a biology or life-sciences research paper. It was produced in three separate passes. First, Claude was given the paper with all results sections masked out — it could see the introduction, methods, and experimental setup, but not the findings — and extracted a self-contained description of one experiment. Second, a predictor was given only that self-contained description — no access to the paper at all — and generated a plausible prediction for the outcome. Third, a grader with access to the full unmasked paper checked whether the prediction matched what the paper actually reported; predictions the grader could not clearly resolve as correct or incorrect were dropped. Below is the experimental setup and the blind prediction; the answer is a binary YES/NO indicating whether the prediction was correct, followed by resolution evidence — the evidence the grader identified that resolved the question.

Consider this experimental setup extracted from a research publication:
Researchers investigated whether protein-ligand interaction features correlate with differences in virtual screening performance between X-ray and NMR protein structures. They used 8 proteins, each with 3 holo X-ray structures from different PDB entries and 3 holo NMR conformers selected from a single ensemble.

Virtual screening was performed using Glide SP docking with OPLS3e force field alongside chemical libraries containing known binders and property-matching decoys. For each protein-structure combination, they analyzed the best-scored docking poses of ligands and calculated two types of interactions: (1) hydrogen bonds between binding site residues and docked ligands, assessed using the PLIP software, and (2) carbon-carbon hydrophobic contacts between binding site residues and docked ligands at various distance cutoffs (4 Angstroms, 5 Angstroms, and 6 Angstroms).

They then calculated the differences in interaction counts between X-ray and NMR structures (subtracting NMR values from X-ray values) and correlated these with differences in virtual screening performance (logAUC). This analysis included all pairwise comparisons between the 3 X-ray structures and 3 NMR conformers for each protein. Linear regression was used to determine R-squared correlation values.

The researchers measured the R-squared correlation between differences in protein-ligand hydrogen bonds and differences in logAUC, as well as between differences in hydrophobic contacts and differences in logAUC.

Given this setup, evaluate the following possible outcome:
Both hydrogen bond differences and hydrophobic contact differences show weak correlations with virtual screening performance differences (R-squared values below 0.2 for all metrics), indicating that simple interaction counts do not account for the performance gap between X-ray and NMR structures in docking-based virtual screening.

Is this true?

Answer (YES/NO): NO